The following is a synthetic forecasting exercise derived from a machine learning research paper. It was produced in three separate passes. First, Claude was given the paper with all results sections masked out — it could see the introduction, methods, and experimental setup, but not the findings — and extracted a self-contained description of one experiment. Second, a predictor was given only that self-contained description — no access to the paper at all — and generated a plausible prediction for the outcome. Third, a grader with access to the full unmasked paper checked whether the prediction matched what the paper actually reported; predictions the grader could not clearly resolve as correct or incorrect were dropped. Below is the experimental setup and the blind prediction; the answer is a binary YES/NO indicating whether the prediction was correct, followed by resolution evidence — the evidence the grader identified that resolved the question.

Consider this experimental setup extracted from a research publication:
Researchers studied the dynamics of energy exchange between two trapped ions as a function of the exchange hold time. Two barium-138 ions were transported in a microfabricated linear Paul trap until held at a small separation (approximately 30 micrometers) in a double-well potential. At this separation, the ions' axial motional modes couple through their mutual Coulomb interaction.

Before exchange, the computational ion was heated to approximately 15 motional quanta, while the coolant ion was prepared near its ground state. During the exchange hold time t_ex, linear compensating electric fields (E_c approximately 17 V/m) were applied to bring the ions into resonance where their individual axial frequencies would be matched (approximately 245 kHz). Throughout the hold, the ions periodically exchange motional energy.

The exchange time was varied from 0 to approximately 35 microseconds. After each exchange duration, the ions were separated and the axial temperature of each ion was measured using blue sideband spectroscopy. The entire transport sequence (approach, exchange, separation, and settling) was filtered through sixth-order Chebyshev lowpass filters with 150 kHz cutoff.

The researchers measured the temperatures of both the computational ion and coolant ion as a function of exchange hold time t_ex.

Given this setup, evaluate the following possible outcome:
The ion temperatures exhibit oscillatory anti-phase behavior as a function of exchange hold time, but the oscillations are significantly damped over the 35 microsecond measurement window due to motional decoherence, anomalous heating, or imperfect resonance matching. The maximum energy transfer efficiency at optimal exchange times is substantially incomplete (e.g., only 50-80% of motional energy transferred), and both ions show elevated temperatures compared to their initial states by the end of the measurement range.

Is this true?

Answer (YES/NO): NO